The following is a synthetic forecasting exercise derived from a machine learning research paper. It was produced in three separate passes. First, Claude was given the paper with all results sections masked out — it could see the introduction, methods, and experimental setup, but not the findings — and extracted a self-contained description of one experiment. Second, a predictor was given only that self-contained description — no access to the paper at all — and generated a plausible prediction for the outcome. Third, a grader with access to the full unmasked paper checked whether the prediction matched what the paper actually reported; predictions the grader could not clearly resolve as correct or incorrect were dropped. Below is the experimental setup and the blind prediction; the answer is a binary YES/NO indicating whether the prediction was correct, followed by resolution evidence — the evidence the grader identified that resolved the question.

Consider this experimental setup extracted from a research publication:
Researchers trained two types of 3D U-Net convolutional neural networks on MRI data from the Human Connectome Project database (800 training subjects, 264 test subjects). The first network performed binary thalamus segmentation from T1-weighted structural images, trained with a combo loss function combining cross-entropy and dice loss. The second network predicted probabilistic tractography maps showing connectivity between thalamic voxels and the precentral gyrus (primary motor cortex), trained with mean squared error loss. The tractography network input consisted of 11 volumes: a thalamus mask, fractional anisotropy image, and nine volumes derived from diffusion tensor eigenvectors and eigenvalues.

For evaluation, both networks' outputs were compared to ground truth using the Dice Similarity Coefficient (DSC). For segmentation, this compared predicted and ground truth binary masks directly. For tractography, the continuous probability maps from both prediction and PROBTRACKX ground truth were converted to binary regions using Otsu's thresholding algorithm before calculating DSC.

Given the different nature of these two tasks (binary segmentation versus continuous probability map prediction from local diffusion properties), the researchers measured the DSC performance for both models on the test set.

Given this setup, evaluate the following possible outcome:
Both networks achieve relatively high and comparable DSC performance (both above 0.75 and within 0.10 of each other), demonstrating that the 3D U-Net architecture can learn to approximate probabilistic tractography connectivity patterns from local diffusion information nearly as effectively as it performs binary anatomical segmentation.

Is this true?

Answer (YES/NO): NO